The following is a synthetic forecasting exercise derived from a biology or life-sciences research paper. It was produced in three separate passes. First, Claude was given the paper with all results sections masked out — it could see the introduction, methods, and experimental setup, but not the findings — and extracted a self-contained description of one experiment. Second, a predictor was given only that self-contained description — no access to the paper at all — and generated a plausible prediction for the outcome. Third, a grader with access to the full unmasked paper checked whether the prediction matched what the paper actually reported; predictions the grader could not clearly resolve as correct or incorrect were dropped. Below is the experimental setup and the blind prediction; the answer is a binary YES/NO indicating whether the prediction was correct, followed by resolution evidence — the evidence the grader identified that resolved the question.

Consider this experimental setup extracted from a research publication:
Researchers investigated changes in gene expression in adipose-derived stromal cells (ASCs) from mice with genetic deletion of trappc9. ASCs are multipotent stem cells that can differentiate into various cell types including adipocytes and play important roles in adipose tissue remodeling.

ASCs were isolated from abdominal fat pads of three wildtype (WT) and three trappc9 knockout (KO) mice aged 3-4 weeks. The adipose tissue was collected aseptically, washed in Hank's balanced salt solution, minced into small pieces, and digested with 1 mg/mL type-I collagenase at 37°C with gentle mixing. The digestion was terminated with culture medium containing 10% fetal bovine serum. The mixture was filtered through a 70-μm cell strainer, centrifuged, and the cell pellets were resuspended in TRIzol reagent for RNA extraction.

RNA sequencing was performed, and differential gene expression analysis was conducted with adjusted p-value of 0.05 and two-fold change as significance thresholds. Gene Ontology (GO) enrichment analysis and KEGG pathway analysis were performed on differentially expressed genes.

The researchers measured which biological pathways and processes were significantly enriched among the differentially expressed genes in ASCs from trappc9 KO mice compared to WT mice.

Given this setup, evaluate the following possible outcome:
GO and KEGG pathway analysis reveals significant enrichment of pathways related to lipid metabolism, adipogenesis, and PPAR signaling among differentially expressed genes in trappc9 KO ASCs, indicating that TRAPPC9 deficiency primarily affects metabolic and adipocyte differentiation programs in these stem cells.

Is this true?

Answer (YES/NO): NO